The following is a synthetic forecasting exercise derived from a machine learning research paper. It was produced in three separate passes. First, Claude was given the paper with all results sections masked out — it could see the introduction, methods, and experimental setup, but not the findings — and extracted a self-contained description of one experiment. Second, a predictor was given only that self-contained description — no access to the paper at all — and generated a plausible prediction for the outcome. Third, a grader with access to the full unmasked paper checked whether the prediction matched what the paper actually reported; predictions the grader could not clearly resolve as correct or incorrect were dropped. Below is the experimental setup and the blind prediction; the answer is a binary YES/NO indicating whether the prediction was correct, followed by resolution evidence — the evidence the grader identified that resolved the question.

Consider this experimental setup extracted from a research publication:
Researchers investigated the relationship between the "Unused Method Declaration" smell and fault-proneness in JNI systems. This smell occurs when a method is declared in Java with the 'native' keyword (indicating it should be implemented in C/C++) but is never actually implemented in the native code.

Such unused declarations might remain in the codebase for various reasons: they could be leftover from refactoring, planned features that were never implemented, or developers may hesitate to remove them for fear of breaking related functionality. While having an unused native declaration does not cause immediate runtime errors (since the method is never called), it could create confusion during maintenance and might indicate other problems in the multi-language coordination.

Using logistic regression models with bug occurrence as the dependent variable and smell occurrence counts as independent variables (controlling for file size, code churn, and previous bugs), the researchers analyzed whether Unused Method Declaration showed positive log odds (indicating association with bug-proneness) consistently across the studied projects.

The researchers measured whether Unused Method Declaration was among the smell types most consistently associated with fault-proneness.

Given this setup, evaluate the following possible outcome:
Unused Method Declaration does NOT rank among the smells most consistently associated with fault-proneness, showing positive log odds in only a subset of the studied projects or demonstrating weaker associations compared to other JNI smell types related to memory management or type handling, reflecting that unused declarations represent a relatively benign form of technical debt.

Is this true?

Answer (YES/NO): YES